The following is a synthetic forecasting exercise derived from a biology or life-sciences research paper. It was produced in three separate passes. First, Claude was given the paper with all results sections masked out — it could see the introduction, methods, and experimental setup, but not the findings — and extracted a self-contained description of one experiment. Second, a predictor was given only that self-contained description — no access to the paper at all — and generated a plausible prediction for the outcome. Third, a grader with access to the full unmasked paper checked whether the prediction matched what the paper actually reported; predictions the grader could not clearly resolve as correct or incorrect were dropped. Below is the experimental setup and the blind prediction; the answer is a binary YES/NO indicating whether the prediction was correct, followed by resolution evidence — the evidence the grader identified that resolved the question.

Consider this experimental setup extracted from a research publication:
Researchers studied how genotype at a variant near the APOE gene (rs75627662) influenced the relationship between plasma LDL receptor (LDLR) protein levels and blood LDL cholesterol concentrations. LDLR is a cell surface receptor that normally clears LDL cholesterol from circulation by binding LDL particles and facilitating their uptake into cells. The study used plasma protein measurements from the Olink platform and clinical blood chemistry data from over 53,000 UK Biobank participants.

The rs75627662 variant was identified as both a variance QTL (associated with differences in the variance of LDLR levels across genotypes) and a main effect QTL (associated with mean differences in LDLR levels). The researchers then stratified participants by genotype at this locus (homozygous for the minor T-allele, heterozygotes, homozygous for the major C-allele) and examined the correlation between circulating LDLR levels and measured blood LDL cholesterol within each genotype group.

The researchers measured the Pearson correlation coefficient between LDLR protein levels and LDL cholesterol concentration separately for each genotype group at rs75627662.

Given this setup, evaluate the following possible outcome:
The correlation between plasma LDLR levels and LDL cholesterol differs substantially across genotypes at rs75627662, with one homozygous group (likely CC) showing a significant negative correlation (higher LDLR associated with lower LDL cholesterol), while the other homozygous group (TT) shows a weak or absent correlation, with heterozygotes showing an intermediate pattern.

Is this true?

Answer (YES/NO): NO